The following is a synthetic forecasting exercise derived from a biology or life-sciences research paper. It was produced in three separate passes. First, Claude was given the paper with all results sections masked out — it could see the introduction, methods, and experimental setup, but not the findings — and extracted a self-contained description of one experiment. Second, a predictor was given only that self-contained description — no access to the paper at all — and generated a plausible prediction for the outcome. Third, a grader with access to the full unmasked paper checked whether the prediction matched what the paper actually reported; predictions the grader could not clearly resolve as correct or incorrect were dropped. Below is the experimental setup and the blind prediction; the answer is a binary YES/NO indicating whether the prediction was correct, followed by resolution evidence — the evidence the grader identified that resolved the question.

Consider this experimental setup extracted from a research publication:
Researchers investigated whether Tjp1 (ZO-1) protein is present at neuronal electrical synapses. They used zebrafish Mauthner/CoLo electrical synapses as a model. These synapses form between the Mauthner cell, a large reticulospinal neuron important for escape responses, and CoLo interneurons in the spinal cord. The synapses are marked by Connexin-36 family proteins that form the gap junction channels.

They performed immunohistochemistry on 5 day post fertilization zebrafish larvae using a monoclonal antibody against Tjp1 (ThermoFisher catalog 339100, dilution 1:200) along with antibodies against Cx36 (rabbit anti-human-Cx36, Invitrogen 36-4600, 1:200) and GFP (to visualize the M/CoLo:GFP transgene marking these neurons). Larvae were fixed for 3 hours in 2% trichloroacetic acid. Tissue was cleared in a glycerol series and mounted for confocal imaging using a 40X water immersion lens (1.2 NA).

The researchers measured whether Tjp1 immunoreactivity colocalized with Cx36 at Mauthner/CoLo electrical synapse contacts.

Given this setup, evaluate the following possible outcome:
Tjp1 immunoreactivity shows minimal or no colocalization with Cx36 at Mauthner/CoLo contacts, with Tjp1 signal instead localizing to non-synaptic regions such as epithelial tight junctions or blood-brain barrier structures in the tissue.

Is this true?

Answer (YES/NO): NO